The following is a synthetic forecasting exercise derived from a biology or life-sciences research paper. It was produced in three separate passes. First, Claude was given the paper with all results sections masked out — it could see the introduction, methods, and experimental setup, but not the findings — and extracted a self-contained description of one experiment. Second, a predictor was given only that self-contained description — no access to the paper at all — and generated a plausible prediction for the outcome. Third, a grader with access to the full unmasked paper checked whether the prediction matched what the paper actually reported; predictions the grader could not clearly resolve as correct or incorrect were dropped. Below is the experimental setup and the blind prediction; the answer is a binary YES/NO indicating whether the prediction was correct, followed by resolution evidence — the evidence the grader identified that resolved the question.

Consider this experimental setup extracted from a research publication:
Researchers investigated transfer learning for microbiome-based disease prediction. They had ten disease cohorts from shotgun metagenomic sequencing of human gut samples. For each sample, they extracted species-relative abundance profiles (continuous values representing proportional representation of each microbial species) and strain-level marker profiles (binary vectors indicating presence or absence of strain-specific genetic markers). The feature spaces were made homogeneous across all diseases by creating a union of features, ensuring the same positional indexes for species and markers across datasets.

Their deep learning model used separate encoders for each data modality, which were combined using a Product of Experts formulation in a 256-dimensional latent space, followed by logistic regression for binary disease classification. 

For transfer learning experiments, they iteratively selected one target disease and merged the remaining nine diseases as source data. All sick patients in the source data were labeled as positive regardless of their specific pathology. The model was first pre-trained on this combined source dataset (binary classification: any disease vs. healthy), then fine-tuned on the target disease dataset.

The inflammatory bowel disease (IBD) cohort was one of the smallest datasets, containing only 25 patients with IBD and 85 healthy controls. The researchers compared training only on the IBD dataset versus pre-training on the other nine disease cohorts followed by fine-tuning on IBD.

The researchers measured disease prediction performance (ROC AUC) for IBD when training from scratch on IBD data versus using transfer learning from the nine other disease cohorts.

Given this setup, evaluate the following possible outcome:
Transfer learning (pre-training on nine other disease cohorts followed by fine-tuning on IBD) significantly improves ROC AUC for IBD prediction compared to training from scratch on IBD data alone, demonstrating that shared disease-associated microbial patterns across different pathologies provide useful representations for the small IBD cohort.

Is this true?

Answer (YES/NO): NO